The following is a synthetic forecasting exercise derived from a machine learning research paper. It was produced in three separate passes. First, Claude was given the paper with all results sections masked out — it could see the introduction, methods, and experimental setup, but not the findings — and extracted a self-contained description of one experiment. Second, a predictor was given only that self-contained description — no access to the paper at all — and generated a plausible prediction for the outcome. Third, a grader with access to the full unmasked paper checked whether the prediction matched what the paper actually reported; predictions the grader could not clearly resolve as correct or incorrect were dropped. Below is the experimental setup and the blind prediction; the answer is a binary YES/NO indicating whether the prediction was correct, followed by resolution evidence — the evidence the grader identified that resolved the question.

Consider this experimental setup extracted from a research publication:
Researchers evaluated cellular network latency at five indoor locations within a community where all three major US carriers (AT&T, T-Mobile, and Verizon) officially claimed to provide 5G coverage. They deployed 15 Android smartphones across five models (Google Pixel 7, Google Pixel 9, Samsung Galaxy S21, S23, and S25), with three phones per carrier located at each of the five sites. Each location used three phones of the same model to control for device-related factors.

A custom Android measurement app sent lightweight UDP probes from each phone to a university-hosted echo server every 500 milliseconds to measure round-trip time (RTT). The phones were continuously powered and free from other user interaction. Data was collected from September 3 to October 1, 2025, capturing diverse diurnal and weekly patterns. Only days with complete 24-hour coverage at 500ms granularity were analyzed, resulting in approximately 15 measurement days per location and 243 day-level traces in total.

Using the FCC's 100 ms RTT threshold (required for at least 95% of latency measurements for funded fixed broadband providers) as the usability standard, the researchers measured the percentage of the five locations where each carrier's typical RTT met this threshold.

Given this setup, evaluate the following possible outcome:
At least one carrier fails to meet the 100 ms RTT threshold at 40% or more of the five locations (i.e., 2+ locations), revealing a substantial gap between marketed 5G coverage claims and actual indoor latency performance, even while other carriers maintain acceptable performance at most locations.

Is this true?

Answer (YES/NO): YES